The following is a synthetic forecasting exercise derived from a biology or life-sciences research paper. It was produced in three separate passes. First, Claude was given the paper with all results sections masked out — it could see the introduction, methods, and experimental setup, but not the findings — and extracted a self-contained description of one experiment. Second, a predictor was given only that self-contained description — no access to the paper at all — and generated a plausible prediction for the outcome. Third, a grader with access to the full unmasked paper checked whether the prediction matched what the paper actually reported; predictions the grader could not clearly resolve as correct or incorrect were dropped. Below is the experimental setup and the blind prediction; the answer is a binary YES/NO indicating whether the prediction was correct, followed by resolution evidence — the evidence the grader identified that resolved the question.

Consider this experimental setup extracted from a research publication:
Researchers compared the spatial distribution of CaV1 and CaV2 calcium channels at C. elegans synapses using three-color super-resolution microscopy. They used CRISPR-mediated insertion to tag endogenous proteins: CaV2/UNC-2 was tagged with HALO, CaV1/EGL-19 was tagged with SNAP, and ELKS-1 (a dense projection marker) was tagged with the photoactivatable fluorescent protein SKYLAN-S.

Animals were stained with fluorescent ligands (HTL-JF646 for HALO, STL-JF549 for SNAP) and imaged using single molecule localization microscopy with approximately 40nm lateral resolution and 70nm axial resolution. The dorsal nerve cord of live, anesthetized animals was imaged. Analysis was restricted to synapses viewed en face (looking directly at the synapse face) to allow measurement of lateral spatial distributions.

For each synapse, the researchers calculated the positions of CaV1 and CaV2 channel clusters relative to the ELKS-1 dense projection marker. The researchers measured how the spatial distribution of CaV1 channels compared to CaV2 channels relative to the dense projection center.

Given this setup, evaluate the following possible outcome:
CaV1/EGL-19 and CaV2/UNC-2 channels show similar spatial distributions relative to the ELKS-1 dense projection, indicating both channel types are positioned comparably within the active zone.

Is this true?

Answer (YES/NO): NO